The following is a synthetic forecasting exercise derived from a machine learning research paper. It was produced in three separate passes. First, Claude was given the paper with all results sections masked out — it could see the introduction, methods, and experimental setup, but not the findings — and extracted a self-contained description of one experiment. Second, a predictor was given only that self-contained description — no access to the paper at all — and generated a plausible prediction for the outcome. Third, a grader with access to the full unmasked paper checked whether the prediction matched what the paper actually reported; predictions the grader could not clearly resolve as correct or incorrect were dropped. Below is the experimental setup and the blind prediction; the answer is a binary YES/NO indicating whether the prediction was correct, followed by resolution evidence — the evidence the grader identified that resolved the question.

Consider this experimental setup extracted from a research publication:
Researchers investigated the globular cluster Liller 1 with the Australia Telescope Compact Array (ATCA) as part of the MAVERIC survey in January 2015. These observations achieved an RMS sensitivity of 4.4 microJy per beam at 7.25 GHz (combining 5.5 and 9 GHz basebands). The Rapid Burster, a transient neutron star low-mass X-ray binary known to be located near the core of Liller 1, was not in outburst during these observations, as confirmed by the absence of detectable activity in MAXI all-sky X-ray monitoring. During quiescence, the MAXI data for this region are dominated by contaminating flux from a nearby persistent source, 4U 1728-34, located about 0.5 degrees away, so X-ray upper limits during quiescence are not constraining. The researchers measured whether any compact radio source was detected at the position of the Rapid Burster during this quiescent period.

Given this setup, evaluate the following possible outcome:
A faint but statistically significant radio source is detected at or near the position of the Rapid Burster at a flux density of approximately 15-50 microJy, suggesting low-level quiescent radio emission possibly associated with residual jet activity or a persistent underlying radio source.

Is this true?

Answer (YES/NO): NO